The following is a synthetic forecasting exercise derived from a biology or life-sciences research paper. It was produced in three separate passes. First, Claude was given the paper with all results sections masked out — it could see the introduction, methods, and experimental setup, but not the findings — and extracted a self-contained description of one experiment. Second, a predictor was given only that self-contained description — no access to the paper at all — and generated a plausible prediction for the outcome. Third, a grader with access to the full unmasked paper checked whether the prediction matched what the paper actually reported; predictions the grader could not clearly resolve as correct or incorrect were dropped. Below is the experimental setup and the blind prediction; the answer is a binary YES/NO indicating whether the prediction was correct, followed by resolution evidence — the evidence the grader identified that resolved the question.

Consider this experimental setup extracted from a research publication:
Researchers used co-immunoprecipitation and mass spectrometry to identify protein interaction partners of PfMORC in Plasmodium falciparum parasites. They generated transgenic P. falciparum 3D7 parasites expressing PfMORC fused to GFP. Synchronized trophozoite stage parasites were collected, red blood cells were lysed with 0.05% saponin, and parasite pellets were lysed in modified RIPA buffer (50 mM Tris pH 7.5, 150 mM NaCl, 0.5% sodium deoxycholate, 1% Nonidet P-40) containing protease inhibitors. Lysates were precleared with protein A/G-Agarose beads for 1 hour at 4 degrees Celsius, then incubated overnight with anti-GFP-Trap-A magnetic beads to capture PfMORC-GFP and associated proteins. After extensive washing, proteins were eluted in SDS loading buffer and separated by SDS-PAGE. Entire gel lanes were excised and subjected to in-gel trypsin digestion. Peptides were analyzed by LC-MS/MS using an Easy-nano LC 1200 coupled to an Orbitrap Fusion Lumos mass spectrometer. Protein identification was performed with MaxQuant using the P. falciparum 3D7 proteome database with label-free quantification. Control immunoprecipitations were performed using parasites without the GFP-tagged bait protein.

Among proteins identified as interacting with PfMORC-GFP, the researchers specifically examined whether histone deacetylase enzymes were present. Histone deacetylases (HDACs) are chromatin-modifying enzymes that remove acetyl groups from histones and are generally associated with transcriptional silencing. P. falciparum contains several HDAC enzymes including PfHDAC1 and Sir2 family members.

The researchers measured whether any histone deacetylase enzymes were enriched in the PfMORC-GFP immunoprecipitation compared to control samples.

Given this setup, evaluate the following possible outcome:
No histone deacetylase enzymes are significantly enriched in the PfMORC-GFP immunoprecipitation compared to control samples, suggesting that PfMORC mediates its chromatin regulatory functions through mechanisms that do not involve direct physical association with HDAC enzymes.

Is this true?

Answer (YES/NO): YES